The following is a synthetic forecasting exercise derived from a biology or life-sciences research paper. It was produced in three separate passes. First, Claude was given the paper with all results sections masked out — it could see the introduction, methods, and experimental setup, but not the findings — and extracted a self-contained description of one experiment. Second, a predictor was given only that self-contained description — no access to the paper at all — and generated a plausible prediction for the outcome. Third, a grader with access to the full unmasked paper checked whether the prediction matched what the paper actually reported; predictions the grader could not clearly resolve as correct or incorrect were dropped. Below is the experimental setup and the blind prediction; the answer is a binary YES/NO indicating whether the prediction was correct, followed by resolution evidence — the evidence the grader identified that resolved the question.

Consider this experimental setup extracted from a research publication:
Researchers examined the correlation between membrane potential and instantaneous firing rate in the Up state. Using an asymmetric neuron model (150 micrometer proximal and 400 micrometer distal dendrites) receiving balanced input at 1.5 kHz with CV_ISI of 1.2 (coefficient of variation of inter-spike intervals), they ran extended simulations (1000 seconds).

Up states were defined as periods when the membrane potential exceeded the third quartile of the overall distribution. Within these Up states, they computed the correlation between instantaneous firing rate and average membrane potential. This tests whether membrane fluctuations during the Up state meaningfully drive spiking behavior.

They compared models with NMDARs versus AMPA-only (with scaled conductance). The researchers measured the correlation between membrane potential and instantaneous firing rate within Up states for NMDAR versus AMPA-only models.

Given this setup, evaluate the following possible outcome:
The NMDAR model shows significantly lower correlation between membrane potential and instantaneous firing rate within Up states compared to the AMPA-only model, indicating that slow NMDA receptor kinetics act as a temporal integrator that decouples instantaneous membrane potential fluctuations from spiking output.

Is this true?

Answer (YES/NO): NO